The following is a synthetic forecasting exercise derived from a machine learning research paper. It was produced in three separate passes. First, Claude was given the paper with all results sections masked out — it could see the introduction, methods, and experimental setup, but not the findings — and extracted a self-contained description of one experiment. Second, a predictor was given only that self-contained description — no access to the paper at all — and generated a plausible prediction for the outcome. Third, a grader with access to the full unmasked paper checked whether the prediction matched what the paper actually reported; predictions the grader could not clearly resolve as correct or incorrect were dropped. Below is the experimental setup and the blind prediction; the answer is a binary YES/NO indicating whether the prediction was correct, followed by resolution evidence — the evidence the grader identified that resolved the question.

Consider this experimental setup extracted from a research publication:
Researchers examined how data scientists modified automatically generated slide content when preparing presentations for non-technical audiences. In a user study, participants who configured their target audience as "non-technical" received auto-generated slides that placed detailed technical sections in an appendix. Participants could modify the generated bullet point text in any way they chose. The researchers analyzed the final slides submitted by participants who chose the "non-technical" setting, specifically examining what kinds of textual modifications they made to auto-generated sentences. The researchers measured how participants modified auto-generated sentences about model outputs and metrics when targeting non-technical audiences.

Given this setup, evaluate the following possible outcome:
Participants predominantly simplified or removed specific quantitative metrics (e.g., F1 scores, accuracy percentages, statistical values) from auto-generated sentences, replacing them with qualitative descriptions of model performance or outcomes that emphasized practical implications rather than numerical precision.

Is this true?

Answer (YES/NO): NO